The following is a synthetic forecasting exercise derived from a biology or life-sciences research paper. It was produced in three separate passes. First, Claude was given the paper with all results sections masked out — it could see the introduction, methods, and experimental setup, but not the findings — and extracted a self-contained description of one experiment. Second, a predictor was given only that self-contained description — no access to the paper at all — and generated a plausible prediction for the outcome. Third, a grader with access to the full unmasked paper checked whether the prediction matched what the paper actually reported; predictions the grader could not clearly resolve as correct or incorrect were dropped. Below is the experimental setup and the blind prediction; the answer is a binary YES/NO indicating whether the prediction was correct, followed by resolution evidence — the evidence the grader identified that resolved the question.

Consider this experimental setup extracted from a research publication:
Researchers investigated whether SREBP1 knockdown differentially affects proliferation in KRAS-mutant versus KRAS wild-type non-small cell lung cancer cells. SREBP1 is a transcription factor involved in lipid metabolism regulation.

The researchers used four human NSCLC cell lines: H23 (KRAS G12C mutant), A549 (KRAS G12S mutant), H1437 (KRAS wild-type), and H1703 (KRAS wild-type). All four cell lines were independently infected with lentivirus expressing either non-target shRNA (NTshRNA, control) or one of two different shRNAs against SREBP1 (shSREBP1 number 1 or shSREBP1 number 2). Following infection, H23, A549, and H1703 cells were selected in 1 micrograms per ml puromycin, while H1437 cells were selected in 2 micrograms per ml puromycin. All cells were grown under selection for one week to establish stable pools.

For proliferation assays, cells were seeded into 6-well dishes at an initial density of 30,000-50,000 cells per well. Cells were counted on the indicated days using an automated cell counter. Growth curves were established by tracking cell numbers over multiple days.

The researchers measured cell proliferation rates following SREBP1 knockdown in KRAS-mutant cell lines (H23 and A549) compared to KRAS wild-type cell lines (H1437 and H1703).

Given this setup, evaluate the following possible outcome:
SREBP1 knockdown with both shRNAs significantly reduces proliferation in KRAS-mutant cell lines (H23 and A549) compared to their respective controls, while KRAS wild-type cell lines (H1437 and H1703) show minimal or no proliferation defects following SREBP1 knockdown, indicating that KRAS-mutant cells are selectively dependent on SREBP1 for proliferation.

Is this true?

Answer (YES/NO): YES